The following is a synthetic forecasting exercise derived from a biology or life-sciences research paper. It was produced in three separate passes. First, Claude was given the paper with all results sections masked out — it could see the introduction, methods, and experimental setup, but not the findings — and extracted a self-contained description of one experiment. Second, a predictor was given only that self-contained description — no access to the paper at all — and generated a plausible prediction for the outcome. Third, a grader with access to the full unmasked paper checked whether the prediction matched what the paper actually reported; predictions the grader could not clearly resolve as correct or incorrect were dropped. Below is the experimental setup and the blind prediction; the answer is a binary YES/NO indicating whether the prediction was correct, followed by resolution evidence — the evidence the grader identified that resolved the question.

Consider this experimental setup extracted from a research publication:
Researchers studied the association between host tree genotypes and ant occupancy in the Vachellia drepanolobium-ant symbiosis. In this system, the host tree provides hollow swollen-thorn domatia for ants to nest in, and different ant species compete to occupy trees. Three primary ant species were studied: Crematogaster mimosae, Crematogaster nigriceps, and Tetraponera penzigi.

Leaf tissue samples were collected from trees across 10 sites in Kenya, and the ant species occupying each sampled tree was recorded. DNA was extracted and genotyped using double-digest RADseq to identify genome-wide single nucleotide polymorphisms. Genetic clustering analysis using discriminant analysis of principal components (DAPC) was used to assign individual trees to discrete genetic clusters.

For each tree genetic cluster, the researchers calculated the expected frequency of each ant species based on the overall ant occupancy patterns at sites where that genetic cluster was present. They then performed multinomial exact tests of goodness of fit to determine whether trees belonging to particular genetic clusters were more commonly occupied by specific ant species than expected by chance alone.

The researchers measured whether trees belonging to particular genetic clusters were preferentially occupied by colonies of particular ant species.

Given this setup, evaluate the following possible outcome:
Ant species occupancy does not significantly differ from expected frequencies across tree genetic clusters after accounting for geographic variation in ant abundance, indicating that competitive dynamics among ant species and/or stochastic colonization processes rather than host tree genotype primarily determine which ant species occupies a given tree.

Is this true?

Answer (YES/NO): YES